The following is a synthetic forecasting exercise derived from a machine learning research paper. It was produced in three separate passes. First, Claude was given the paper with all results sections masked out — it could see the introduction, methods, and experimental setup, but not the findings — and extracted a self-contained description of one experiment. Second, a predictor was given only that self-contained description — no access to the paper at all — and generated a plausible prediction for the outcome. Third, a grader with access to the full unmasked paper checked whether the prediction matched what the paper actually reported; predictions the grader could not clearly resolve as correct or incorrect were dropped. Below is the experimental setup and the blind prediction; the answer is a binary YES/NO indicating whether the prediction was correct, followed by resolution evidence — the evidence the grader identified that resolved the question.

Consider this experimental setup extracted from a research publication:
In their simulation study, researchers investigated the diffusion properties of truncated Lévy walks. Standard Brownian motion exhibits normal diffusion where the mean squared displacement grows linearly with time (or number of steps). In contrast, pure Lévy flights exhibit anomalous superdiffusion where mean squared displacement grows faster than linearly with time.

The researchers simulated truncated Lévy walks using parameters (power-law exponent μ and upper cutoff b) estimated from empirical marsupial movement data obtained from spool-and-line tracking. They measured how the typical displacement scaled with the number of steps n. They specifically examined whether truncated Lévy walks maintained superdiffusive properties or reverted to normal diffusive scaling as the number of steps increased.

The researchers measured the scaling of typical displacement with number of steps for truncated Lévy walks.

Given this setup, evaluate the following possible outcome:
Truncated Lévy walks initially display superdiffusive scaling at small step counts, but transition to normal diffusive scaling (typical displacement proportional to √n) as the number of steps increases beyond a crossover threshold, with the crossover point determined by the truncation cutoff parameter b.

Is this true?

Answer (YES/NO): YES